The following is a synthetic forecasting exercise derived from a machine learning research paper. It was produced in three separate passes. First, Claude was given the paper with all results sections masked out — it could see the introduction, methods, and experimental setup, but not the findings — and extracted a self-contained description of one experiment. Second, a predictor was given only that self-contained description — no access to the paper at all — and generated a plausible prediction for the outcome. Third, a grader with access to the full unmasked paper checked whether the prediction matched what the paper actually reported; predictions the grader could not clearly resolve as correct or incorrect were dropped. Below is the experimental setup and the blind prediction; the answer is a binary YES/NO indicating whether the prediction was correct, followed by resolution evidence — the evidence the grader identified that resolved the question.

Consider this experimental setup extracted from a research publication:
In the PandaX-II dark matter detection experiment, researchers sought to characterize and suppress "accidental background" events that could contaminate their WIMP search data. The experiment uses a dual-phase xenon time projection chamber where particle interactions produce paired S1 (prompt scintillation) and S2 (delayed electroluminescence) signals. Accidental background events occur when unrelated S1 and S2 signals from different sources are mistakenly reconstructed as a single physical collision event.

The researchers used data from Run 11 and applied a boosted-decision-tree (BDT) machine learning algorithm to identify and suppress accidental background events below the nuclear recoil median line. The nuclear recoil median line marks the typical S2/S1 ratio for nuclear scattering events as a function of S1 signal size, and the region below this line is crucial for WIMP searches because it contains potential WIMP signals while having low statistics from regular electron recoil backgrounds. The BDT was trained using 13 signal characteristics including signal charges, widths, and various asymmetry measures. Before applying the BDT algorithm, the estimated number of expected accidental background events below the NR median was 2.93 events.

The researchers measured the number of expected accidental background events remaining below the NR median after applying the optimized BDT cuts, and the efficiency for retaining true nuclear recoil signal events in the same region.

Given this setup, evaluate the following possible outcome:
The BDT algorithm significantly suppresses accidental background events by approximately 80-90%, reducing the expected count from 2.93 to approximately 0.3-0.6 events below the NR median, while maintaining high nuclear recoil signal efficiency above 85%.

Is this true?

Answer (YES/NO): NO